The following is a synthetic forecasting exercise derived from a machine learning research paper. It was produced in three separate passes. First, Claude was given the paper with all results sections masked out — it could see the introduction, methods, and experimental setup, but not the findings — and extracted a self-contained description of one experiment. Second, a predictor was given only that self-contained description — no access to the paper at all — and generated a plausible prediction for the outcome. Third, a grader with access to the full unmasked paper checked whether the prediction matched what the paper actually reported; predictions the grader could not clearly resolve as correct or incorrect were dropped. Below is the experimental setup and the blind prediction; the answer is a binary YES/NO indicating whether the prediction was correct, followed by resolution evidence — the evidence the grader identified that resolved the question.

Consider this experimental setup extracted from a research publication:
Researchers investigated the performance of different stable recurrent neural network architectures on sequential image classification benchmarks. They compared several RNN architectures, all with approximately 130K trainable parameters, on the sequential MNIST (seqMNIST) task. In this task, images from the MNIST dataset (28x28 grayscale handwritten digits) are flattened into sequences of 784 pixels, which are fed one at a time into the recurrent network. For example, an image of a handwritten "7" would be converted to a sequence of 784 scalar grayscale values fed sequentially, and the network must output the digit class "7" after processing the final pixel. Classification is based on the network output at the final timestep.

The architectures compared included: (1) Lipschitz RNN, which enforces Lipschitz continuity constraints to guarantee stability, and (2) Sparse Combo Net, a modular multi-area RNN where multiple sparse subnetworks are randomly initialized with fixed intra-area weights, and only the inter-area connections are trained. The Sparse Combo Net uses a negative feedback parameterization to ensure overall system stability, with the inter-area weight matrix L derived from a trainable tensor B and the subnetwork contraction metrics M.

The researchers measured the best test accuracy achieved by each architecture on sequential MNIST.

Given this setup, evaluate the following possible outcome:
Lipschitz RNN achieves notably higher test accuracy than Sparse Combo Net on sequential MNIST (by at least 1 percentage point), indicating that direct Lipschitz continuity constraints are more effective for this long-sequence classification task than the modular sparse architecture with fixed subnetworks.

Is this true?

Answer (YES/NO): NO